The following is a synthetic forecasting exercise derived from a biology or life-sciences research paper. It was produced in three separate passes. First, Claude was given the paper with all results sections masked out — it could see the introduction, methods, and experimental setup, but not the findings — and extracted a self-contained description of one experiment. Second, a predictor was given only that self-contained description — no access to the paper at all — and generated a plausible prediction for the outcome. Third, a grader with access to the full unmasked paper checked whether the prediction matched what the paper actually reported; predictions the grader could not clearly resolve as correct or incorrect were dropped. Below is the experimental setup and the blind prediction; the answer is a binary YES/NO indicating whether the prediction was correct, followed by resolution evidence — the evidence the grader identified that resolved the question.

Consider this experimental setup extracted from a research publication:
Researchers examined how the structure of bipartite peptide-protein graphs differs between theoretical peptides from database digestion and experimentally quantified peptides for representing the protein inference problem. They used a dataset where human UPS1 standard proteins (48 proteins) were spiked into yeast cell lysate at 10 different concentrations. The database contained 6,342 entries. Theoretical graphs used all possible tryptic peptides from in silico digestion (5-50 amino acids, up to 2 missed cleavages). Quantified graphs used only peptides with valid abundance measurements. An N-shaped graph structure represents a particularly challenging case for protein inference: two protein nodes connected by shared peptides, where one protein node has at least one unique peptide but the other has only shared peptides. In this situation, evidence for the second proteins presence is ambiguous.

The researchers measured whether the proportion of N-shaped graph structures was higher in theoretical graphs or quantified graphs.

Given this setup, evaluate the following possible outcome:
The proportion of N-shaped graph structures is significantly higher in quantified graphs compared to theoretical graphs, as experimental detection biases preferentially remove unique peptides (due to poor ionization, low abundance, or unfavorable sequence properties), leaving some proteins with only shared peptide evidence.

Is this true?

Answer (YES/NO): YES